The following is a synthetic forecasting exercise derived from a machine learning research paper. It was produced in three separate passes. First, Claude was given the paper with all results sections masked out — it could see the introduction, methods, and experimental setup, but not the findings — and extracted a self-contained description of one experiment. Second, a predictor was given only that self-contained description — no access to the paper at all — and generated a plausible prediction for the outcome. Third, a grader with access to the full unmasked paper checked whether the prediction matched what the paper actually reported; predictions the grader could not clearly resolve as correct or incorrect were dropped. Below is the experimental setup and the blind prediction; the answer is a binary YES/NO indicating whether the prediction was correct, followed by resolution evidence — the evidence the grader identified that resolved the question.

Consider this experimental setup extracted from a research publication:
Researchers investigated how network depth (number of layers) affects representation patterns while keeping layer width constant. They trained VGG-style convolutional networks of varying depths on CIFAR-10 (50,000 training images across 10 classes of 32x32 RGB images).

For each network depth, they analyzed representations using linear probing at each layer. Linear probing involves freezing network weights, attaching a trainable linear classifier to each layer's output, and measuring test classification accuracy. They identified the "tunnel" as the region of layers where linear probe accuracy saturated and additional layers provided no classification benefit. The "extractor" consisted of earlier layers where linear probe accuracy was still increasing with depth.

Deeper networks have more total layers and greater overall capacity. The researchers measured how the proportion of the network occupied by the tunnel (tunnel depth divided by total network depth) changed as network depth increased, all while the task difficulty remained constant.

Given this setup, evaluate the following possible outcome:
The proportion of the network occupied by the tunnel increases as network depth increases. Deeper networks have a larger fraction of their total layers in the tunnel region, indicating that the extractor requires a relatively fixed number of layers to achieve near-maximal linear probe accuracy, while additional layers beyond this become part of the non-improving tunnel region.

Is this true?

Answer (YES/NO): YES